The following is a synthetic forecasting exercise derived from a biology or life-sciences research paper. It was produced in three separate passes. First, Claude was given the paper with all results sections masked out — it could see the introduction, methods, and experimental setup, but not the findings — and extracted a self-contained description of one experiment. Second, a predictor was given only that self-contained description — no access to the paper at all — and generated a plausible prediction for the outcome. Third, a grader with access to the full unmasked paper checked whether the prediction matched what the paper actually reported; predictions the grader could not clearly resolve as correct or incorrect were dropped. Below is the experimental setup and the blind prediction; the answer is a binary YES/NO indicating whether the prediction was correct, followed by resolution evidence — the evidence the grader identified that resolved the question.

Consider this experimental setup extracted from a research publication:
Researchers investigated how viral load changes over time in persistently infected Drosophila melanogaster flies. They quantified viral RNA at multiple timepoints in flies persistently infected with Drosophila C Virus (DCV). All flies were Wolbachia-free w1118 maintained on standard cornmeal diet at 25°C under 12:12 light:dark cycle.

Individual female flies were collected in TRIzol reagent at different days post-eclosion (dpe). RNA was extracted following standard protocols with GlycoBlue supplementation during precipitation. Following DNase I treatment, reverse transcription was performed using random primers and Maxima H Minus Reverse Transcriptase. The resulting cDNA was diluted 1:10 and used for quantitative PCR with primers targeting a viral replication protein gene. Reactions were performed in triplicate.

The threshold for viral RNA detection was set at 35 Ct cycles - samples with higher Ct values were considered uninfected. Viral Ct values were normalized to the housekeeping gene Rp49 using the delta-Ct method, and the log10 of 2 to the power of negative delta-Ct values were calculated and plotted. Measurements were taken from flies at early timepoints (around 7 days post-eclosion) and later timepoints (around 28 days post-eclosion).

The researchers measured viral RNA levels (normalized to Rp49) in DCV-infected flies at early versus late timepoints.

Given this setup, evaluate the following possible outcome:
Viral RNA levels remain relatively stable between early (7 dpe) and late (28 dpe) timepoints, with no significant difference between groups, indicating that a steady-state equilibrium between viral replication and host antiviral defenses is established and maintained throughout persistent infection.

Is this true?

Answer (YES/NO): YES